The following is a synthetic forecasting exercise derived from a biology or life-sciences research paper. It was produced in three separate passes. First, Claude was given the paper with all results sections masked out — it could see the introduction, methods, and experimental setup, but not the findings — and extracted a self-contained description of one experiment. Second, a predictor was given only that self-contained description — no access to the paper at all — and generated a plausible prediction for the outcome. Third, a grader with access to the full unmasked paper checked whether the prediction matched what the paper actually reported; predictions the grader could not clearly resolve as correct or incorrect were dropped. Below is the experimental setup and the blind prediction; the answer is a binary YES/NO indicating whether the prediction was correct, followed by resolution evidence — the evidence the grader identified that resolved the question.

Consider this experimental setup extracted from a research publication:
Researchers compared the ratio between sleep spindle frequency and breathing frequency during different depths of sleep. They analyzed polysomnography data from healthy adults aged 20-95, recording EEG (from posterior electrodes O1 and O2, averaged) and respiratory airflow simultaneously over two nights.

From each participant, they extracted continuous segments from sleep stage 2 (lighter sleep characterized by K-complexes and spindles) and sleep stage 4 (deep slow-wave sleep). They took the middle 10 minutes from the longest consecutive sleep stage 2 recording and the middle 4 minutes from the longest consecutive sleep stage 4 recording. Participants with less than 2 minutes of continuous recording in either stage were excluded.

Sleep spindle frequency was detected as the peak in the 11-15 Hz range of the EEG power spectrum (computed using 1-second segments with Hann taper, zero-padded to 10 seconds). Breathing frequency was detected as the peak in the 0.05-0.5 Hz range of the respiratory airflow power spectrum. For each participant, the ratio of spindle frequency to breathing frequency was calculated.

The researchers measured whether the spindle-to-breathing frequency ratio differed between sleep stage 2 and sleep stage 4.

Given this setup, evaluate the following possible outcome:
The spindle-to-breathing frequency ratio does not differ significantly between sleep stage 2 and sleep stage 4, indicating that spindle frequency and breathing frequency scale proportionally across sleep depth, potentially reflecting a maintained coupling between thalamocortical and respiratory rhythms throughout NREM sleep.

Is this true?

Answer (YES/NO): NO